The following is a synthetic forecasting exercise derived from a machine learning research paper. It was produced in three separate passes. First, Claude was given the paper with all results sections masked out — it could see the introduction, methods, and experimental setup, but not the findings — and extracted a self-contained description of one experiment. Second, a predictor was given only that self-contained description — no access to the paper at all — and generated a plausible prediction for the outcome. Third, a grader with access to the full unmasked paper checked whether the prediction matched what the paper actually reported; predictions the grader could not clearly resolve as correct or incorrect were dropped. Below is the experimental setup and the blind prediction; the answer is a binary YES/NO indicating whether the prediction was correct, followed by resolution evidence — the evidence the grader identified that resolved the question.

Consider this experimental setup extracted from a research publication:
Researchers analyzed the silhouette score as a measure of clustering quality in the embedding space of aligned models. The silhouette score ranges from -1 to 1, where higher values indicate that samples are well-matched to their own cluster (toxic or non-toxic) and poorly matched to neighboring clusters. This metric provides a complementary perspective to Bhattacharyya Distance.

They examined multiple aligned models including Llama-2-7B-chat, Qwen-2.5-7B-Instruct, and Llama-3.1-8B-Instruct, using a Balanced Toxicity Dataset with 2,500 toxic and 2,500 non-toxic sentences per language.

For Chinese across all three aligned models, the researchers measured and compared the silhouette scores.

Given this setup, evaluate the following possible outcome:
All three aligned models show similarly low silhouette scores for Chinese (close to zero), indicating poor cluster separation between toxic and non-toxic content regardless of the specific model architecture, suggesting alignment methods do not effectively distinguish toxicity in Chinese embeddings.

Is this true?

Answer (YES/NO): NO